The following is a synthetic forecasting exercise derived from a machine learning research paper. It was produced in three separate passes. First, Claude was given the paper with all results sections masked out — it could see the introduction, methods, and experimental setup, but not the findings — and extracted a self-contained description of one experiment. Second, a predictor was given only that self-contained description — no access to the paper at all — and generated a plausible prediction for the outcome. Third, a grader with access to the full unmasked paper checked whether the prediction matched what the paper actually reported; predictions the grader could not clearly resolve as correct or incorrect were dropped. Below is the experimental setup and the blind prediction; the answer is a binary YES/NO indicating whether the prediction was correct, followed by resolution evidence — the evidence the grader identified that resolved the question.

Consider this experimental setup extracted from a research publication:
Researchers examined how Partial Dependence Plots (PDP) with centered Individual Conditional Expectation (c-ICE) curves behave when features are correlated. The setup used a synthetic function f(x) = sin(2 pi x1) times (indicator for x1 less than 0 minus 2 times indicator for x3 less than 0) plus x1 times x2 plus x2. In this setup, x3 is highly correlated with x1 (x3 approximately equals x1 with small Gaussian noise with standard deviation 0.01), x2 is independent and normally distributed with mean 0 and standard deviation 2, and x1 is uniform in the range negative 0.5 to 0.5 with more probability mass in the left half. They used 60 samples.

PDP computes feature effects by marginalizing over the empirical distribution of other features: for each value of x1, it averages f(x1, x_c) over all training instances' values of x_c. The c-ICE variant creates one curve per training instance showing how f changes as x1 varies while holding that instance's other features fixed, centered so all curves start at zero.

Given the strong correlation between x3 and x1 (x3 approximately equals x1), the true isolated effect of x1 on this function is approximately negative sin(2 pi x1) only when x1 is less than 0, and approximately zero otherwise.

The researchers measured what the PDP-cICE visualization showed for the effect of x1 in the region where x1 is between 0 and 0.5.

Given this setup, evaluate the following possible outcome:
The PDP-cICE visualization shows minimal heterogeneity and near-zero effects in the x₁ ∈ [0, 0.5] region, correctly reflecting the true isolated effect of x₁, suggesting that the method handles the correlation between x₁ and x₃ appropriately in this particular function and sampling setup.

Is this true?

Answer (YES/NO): NO